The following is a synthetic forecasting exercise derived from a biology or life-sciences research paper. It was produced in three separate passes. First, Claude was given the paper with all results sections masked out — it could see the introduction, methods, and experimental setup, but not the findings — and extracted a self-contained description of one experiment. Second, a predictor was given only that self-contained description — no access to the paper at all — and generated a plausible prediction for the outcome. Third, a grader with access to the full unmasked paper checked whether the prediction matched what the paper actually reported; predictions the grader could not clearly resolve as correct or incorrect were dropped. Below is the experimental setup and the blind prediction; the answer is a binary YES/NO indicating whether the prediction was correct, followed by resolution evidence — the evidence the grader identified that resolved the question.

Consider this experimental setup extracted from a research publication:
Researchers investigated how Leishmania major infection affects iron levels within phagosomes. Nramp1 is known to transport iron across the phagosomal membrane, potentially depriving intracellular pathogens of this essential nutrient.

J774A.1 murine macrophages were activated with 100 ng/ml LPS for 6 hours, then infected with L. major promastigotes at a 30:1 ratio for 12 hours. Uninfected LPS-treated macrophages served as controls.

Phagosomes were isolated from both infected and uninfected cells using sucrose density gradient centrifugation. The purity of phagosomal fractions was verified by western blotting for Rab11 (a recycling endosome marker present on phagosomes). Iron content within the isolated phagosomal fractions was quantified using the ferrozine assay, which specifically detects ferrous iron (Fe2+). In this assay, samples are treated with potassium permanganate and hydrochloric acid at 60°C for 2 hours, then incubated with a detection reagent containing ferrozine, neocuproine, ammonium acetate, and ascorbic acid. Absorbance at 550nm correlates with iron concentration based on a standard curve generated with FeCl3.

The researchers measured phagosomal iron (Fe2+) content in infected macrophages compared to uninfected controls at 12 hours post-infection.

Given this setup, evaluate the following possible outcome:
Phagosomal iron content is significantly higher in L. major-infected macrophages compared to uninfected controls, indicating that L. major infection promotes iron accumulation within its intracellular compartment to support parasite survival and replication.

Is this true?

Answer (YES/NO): YES